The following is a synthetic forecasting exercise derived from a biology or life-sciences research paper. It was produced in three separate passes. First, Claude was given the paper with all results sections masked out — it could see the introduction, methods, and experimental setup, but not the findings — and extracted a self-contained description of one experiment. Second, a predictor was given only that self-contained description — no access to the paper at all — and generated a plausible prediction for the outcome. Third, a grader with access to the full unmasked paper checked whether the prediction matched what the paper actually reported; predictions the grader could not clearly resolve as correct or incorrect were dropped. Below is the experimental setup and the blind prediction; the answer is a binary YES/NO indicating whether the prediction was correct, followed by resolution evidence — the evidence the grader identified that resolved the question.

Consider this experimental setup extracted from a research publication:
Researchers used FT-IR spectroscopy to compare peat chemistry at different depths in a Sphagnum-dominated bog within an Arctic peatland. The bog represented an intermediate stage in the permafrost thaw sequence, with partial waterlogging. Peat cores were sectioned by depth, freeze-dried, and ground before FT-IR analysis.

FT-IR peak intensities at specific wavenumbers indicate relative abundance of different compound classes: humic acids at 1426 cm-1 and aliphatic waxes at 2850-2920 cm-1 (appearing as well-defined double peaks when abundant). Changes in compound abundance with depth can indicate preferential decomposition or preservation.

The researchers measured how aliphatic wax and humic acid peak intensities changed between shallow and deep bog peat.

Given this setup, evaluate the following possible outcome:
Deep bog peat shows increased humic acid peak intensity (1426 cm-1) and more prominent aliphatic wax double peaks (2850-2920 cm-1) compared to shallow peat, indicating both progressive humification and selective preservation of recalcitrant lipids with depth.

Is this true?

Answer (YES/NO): NO